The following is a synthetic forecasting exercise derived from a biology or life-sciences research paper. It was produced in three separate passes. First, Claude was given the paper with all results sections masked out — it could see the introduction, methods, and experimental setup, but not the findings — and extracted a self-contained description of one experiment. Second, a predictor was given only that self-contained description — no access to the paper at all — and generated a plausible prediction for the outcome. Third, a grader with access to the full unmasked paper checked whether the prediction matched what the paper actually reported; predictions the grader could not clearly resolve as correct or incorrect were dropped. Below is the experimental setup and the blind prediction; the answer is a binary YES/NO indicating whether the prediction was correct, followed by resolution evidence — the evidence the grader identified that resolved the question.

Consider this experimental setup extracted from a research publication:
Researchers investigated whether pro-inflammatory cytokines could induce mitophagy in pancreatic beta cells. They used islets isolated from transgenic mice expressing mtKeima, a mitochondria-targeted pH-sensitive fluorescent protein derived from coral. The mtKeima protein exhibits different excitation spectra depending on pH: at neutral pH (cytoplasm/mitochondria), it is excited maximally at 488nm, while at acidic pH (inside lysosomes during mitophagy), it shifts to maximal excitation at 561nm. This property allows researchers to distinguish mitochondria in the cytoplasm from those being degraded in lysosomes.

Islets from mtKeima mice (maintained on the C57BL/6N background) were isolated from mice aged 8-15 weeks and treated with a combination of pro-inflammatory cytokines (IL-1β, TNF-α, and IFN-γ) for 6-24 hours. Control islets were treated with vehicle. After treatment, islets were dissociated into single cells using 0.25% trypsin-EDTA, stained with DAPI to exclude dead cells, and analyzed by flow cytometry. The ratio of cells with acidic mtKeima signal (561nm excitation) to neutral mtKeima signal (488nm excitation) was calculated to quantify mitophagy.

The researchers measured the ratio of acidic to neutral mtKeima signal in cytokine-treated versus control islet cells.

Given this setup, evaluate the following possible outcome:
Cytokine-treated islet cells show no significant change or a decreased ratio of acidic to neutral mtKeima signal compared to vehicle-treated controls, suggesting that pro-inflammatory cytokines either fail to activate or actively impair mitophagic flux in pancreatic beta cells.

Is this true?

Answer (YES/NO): NO